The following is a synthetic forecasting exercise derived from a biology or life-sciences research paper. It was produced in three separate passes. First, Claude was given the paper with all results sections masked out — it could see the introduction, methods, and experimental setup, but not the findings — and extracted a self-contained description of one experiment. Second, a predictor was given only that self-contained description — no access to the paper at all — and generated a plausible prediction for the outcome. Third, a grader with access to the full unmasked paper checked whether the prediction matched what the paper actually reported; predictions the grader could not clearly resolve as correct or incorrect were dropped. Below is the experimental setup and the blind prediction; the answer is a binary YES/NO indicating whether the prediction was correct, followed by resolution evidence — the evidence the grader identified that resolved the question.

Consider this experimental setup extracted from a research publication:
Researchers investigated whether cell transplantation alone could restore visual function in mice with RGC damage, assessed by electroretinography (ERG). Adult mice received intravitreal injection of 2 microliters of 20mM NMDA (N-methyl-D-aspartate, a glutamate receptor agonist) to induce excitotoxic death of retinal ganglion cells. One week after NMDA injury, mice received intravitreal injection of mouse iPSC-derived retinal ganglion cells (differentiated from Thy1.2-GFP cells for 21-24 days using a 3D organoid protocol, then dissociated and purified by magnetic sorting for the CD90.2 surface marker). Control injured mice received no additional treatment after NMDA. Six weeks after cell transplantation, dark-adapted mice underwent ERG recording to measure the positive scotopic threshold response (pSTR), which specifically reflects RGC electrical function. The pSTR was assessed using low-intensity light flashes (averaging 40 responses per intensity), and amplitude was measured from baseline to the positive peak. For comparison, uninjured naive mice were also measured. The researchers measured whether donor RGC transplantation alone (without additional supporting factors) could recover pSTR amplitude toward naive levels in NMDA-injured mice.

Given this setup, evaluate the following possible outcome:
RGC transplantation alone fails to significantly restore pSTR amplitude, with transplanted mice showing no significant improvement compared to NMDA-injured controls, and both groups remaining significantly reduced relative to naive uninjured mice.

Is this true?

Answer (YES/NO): YES